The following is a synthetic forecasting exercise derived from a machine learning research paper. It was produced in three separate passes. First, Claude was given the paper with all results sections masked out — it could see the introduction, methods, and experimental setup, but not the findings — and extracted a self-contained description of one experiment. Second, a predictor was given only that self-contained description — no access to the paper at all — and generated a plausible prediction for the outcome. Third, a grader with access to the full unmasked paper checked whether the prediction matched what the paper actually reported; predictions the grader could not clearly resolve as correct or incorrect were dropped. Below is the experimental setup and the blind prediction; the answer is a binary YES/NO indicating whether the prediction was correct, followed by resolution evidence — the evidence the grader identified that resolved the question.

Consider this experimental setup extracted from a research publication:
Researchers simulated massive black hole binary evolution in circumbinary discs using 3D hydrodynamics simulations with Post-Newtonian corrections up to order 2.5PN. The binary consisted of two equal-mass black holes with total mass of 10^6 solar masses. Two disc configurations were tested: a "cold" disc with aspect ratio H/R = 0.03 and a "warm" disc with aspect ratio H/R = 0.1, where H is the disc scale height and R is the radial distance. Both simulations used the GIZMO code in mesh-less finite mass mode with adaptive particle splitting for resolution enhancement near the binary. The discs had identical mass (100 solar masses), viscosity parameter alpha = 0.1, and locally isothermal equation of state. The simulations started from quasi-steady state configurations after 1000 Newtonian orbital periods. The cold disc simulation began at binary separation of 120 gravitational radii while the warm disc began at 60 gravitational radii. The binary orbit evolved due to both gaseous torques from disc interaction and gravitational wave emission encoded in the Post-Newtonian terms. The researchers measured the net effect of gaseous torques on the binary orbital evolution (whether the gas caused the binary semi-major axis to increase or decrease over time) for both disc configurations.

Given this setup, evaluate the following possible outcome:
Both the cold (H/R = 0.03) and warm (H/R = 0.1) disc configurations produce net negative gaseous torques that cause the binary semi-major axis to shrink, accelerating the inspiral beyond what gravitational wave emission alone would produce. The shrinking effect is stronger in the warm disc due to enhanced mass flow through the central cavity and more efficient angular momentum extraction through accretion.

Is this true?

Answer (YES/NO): NO